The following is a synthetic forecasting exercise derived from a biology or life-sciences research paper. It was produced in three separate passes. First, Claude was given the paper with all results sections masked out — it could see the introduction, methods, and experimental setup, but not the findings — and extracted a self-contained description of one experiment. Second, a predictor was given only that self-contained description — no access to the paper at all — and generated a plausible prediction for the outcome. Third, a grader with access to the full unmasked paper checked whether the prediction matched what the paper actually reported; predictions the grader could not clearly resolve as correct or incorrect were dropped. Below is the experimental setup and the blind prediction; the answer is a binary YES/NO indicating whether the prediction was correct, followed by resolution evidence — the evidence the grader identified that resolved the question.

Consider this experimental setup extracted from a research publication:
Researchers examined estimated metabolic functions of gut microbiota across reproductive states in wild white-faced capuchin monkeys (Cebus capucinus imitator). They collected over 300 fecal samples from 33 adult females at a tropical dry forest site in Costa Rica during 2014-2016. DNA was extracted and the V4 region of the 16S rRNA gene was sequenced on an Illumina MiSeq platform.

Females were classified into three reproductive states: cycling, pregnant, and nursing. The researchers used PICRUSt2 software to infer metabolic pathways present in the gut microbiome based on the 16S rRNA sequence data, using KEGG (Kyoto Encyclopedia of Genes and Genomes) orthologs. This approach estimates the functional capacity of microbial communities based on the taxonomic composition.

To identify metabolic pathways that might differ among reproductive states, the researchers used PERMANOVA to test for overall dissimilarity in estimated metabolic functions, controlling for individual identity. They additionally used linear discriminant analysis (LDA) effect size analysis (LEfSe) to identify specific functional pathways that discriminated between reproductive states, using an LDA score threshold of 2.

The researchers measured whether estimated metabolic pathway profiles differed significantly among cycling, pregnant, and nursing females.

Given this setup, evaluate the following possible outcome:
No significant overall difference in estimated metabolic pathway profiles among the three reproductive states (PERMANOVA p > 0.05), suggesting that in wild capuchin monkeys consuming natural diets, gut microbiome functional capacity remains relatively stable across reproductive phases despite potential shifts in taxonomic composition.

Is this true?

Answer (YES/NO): NO